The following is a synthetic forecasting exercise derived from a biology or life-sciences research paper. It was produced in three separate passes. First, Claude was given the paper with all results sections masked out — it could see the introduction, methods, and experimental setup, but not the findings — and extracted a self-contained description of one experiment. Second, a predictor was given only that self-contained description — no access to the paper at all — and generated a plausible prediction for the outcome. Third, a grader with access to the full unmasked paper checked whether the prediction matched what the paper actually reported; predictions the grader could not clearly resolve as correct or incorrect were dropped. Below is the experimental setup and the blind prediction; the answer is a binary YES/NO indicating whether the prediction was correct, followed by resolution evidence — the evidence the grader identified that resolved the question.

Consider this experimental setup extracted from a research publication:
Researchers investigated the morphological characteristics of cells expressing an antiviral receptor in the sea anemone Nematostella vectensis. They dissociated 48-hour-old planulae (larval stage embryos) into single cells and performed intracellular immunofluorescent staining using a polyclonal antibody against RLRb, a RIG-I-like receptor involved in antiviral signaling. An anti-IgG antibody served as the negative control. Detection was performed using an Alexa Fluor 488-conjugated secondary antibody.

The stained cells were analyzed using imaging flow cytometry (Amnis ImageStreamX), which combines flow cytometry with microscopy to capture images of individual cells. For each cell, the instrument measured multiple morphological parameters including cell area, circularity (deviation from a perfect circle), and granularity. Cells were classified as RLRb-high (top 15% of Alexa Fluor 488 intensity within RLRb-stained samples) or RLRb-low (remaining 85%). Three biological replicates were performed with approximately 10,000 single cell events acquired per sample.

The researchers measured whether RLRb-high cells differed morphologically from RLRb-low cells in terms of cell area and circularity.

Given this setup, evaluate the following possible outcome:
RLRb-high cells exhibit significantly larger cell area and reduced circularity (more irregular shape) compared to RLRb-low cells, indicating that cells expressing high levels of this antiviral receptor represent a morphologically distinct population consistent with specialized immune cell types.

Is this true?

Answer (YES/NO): NO